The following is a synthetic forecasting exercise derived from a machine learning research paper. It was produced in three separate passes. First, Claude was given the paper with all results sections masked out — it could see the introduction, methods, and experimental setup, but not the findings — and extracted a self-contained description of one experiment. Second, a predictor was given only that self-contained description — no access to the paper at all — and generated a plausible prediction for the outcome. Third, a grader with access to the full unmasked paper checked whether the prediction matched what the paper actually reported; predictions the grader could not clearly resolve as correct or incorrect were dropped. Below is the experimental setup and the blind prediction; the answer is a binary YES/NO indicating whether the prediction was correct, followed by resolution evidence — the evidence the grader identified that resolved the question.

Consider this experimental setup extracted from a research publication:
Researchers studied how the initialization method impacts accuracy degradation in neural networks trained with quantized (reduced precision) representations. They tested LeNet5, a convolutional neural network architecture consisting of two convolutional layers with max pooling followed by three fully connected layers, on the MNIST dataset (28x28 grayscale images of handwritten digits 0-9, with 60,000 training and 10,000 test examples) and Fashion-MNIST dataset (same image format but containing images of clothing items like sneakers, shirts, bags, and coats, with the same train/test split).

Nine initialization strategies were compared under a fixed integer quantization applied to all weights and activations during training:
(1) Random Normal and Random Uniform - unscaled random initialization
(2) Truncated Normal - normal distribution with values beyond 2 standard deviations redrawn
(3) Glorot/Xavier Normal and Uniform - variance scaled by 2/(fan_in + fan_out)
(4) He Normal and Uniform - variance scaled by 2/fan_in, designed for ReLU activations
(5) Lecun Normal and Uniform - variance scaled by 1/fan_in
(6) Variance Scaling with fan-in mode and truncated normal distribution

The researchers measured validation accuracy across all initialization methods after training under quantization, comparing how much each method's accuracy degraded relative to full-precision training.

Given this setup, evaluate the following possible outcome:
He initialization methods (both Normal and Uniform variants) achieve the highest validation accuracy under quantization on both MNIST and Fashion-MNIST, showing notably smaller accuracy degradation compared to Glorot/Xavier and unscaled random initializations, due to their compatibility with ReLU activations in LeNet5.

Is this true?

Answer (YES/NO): NO